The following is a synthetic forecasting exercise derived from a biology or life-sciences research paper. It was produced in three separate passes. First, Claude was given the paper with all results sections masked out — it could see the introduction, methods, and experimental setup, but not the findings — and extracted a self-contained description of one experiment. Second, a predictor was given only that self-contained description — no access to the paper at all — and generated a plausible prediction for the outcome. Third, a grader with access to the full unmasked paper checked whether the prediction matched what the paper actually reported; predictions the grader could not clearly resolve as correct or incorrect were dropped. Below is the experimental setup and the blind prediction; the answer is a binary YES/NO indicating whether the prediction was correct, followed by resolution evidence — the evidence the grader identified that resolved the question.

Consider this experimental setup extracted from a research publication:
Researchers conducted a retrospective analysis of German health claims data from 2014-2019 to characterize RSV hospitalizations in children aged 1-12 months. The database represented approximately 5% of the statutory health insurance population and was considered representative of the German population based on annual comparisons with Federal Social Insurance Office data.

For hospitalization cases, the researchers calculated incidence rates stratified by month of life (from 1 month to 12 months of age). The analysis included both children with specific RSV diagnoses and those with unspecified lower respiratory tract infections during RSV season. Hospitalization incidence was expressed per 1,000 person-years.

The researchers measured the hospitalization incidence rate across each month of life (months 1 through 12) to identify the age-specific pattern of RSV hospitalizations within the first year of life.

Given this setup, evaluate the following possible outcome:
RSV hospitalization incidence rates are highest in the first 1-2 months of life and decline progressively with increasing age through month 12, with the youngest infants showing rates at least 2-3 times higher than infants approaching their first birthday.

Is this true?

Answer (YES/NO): YES